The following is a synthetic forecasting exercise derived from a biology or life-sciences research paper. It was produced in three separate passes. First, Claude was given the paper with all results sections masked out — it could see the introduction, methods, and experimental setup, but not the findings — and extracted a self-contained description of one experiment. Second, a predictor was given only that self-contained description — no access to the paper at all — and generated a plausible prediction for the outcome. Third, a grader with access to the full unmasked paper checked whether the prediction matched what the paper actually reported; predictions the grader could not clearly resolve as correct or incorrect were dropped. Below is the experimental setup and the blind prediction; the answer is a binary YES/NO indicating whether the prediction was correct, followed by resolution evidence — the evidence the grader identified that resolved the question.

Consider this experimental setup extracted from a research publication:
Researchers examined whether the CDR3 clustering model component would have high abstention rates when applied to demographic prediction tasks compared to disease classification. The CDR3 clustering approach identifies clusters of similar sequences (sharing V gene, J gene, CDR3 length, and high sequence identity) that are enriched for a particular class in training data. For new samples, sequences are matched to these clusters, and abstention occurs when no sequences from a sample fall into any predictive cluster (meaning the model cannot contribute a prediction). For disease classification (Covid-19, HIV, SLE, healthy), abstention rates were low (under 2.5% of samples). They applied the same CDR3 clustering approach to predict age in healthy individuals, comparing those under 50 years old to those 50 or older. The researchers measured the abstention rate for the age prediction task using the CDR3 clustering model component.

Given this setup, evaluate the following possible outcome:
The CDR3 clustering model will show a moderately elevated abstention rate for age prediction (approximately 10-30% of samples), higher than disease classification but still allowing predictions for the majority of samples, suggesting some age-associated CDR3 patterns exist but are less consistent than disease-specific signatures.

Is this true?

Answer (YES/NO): YES